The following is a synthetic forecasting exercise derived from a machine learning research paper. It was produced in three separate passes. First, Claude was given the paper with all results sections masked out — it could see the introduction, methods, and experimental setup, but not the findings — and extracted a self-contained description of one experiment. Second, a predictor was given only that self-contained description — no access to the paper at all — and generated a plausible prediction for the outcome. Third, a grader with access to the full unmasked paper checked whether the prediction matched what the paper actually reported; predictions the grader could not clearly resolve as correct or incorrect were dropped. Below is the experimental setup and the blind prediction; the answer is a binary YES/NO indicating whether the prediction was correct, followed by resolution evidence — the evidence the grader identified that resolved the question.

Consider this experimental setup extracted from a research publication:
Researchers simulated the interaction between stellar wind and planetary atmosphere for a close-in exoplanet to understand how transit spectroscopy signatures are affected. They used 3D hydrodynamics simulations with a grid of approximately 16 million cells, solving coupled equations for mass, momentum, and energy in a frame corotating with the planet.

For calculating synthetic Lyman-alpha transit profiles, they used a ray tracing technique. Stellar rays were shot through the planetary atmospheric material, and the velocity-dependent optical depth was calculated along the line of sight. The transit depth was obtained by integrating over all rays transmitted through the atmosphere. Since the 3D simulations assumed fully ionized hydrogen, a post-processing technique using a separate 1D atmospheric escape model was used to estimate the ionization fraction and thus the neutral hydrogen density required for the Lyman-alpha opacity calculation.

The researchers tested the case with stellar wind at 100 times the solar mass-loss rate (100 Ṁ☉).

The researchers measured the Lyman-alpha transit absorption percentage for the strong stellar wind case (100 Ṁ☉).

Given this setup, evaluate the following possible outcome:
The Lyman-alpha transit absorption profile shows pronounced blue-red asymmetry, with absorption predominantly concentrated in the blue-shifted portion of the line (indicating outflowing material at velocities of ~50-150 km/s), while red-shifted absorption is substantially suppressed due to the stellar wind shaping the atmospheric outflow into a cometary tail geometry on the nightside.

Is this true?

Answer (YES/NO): NO